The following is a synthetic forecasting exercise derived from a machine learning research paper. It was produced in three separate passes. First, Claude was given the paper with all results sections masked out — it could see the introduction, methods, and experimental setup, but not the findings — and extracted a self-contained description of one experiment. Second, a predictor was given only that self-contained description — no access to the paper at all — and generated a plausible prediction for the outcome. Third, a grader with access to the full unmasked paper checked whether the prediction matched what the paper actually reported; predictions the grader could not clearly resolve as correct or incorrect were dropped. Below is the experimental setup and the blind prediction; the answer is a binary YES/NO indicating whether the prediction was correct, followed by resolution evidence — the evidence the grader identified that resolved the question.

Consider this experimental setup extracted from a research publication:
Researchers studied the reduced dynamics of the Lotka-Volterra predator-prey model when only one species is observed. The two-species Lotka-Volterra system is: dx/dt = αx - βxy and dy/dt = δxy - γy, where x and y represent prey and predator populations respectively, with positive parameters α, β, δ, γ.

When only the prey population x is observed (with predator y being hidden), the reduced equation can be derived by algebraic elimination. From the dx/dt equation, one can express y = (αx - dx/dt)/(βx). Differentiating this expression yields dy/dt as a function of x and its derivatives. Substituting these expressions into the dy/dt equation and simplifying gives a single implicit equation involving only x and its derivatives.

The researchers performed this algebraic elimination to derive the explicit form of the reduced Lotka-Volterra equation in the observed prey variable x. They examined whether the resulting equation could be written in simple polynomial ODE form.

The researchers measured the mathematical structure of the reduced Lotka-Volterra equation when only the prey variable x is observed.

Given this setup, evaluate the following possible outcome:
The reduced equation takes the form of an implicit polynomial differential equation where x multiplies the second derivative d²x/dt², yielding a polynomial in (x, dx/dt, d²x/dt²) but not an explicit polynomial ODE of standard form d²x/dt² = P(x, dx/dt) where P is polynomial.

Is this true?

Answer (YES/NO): YES